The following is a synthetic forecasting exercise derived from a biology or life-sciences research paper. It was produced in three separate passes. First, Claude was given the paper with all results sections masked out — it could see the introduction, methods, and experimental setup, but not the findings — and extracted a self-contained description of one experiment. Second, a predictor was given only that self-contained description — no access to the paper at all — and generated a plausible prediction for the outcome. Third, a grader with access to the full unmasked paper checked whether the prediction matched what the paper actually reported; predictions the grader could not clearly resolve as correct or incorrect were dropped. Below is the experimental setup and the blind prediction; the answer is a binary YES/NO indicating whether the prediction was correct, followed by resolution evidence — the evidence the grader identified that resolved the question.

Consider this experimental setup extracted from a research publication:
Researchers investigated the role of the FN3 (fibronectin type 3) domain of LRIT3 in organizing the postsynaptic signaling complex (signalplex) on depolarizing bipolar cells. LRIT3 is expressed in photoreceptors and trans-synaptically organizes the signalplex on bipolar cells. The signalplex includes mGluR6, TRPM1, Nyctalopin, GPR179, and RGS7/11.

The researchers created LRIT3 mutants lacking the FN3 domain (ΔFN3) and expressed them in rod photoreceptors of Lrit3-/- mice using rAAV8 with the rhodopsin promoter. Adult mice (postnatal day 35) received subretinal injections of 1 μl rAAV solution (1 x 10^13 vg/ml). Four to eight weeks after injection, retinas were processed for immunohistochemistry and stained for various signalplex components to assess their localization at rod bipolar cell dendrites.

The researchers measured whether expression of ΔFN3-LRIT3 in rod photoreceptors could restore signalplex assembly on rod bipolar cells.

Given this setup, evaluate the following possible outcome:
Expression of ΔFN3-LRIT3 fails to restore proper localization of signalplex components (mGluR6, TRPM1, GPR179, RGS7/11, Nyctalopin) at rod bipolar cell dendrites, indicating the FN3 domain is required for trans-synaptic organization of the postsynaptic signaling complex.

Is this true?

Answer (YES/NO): NO